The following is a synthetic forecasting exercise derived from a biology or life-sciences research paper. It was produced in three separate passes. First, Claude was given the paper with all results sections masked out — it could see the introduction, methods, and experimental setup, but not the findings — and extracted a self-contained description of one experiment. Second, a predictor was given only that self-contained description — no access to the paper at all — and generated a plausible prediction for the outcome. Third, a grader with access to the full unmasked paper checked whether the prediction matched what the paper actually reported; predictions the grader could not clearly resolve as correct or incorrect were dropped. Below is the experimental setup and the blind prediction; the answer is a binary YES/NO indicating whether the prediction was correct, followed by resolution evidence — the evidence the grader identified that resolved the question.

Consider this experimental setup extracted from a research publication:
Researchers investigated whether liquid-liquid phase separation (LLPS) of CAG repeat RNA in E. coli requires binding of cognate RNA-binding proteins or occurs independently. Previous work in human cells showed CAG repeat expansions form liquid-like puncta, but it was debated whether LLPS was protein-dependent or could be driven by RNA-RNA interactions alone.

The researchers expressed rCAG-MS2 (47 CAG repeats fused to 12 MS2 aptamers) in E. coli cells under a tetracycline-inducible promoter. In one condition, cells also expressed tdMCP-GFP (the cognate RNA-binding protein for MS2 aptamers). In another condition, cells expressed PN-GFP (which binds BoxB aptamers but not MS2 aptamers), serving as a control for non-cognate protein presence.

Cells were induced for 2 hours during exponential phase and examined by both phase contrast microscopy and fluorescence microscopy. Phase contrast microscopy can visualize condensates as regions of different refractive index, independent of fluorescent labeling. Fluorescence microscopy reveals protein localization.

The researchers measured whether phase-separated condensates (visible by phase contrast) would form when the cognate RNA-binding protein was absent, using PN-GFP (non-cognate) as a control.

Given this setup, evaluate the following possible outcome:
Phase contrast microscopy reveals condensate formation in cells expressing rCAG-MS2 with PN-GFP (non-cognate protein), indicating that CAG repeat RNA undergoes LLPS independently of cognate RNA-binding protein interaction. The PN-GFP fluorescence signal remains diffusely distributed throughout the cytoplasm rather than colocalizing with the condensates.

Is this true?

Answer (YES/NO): YES